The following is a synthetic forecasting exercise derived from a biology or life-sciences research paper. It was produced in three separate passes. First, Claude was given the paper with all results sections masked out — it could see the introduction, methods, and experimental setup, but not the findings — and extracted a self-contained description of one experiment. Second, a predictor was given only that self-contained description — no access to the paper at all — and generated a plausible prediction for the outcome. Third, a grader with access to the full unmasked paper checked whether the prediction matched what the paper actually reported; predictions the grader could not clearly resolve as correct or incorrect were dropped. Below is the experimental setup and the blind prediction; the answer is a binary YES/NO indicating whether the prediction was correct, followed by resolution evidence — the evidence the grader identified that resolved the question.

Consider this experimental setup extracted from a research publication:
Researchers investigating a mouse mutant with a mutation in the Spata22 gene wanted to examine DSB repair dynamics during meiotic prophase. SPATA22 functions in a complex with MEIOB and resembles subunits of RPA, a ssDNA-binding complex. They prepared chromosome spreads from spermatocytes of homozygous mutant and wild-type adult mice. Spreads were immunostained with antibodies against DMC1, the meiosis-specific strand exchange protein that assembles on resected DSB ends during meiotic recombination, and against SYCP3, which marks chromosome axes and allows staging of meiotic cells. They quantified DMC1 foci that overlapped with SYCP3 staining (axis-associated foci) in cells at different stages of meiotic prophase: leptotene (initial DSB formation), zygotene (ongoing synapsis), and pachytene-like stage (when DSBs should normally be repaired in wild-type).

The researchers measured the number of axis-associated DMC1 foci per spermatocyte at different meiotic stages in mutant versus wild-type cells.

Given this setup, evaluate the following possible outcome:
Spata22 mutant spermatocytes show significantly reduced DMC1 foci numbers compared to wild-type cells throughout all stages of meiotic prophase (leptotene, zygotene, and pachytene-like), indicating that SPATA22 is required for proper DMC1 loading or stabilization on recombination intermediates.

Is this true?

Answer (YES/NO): NO